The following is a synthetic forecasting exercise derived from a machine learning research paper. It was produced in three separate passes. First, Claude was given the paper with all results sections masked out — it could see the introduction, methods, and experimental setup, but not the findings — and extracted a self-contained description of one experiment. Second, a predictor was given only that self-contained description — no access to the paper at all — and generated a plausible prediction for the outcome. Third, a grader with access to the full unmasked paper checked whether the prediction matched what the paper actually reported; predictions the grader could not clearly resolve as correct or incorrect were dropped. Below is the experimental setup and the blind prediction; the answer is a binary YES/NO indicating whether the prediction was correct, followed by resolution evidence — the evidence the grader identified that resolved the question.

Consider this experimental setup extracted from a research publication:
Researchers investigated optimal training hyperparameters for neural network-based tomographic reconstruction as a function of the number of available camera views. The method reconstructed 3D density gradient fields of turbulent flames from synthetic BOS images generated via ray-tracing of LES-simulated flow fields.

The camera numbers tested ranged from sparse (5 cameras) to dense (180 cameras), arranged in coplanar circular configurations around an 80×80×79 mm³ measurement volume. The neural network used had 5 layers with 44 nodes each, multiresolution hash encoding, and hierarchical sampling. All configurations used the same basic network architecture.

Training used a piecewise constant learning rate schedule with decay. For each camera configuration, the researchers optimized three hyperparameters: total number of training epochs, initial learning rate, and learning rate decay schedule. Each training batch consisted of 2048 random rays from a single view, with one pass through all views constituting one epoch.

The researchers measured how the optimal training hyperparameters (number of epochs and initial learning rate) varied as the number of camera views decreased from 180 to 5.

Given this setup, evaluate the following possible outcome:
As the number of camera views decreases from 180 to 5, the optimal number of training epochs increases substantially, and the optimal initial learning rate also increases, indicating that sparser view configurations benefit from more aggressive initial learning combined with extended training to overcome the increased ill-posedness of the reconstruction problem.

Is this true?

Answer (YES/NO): YES